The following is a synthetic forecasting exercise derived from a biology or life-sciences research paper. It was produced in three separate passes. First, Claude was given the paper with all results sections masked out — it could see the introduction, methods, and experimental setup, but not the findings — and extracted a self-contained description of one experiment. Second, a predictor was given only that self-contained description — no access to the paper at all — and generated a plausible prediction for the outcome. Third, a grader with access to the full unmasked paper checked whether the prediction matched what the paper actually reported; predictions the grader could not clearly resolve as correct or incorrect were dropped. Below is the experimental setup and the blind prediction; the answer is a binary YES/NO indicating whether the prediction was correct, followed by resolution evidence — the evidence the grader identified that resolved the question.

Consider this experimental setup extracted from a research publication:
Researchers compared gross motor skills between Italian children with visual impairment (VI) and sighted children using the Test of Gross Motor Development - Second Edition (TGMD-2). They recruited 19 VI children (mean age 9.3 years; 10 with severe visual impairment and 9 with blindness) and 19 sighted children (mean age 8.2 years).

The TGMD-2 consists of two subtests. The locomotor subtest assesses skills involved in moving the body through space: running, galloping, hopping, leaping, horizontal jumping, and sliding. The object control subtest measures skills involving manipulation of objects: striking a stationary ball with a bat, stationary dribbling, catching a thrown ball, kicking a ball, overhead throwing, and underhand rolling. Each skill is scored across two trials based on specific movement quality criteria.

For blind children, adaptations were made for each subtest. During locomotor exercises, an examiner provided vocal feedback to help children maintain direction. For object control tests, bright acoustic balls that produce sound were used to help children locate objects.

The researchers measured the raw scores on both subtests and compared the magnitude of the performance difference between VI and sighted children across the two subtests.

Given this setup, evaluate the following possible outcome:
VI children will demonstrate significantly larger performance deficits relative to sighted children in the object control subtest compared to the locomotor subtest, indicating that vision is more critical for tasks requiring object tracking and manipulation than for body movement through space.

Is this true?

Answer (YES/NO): NO